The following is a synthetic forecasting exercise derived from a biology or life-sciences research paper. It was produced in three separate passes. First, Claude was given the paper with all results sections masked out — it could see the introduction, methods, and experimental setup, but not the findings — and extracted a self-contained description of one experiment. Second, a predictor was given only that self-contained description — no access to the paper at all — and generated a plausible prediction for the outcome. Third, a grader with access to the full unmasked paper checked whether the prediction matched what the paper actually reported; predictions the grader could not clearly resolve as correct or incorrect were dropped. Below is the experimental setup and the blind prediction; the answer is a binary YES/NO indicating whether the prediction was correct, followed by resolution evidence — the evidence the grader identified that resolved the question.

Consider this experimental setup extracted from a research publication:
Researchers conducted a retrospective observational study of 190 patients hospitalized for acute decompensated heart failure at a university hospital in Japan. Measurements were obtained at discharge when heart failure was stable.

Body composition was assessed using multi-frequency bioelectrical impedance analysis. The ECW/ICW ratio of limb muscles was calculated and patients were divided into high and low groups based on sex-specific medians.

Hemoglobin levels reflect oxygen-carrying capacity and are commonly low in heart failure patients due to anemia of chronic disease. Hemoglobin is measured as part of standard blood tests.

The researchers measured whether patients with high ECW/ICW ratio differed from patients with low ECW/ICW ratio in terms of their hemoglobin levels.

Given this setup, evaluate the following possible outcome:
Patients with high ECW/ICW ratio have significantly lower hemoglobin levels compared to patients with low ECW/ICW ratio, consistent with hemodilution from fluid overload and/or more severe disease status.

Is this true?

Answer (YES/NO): YES